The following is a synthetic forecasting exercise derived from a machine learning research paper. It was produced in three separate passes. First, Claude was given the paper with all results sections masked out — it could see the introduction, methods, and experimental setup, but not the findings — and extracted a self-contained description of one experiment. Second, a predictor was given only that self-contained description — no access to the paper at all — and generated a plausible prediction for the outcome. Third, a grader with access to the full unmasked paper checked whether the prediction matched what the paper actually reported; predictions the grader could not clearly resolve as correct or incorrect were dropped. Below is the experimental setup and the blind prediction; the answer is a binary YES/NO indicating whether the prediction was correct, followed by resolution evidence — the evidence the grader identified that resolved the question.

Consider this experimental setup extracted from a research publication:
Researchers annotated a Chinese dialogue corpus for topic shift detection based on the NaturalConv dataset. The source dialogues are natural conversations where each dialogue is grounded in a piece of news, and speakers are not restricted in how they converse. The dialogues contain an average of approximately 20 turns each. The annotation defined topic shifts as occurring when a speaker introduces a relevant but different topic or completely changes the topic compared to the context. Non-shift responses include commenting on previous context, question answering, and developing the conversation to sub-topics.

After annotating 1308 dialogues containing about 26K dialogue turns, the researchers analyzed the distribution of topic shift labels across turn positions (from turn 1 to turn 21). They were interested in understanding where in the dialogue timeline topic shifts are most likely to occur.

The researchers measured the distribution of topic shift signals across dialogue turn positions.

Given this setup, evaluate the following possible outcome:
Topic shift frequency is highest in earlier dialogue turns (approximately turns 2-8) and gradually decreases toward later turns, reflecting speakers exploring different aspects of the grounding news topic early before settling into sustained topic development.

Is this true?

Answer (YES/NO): NO